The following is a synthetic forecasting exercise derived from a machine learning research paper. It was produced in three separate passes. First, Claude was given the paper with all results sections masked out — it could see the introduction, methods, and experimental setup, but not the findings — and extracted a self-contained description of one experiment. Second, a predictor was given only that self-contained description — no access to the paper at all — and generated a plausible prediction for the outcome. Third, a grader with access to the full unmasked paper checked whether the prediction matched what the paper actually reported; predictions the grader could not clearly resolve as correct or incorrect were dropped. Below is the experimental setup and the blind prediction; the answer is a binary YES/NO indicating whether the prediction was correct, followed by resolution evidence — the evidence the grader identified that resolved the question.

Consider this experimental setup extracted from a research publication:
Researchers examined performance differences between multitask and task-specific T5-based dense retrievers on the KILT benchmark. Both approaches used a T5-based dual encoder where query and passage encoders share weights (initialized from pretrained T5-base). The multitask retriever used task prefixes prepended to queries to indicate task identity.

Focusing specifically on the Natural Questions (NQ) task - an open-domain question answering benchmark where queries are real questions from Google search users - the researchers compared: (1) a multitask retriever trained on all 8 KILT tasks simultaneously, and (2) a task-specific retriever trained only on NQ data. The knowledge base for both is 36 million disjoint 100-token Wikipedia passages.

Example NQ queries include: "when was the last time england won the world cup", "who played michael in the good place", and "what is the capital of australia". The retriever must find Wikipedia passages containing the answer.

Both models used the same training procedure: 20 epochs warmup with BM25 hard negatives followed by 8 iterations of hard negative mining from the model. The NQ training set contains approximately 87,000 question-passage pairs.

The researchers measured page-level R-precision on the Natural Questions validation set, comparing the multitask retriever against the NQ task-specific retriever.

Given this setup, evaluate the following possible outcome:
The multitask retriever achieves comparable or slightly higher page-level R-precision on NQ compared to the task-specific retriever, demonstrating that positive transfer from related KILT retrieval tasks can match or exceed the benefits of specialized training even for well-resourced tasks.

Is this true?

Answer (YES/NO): NO